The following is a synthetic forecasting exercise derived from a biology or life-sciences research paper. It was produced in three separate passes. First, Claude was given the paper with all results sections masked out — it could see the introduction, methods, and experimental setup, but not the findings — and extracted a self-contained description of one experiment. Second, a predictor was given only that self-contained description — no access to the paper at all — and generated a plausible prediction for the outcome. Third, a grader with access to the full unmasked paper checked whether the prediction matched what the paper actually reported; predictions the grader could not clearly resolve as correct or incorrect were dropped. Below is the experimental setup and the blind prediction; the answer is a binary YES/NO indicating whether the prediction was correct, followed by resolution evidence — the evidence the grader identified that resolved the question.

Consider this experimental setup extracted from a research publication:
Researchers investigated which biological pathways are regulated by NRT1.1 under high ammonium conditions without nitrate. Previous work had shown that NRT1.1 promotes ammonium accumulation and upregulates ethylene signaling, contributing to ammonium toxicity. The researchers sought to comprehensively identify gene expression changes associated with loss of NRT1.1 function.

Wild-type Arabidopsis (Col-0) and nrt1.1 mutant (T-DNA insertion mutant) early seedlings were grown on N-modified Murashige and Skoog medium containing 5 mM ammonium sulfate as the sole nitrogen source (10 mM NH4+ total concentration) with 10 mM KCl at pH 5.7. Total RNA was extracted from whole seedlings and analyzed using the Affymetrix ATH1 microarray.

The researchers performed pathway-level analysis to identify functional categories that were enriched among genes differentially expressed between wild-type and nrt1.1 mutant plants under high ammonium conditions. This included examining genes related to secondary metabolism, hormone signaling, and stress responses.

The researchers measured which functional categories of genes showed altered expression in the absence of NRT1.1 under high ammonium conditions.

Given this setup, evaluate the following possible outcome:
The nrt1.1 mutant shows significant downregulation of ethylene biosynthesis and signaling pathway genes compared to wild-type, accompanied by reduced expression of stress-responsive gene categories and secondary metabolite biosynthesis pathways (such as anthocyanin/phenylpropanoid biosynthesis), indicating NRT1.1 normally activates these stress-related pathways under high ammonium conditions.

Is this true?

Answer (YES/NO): NO